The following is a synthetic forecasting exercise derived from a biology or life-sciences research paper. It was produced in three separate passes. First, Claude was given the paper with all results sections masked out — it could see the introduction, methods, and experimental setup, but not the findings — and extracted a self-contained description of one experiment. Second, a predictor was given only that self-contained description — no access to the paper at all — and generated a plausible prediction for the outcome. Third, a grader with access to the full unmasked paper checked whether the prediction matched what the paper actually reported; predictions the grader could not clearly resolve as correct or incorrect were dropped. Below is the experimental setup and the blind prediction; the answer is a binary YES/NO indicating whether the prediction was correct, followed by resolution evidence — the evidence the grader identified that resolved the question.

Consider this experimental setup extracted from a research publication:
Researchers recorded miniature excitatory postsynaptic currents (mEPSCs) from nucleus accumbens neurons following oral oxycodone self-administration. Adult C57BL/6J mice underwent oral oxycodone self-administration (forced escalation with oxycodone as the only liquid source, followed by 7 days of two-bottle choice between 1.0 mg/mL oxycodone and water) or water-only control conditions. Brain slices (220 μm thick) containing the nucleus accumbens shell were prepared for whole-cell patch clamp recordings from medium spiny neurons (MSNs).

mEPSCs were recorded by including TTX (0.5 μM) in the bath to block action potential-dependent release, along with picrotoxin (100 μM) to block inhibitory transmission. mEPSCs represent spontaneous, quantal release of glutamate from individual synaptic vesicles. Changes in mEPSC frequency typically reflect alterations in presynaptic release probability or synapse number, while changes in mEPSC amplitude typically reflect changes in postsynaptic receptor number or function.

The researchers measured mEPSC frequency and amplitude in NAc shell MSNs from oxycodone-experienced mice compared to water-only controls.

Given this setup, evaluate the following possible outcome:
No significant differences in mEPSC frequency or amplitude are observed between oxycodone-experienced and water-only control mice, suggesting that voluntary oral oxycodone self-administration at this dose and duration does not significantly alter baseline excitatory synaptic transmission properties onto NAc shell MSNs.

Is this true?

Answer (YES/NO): NO